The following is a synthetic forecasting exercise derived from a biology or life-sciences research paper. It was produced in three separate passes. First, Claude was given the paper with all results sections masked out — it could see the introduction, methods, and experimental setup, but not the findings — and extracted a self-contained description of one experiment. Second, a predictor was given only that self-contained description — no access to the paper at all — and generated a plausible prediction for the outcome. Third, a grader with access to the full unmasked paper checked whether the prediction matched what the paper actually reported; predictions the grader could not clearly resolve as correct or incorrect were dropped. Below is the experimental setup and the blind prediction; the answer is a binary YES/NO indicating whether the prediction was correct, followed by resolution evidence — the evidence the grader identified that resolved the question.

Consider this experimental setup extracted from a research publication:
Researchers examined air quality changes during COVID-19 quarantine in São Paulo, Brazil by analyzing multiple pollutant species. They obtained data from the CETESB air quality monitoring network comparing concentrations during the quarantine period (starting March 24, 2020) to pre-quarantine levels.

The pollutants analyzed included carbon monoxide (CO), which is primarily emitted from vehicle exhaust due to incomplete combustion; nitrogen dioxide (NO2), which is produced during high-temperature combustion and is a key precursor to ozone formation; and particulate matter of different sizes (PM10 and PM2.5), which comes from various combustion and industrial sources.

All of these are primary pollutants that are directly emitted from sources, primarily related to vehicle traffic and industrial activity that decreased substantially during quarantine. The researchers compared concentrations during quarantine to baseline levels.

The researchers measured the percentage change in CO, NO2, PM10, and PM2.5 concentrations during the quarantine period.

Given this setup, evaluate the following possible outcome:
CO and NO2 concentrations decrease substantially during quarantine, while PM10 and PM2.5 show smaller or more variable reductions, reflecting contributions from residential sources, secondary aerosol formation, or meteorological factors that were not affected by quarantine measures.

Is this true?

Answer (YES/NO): YES